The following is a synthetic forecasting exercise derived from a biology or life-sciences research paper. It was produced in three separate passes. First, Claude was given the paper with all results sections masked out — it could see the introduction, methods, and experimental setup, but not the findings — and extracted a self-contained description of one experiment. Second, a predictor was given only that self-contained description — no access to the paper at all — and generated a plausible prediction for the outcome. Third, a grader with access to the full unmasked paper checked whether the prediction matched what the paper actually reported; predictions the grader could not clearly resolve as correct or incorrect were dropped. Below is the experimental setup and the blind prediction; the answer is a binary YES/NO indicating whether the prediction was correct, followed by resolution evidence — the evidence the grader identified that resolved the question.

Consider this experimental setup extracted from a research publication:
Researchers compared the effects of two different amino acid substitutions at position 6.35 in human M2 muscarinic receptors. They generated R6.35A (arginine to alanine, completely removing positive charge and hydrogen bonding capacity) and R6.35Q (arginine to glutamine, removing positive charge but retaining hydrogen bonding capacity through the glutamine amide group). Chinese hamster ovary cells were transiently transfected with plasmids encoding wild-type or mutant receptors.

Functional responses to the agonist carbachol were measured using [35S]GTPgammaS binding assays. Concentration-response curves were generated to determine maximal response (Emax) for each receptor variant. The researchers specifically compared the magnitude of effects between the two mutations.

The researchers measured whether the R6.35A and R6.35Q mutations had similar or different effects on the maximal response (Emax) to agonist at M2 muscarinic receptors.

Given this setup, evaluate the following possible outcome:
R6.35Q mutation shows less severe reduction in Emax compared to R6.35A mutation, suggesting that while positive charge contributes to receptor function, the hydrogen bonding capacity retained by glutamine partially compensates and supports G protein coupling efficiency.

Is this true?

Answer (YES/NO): NO